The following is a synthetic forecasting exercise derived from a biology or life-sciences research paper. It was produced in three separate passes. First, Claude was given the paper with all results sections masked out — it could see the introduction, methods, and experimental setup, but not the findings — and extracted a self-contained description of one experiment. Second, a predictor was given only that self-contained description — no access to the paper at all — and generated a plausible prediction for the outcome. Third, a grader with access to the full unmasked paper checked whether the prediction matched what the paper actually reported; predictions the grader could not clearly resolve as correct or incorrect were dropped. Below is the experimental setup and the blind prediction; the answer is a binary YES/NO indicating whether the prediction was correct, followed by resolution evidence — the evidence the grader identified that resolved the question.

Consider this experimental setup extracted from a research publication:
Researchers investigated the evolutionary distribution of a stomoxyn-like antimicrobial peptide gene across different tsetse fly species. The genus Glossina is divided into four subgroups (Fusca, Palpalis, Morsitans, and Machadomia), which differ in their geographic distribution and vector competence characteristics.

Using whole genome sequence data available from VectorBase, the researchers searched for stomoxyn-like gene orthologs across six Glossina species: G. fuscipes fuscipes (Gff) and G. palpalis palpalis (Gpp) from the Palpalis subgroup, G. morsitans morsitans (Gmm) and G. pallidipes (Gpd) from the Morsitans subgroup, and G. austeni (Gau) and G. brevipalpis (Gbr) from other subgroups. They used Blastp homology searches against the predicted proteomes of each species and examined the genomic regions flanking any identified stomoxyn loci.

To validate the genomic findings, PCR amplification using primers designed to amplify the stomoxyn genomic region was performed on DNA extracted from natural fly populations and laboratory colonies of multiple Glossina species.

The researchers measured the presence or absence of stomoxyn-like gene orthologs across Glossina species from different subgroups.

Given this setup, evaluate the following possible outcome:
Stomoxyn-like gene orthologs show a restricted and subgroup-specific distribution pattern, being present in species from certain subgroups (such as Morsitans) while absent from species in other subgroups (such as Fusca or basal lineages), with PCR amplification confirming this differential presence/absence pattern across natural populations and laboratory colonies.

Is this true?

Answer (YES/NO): NO